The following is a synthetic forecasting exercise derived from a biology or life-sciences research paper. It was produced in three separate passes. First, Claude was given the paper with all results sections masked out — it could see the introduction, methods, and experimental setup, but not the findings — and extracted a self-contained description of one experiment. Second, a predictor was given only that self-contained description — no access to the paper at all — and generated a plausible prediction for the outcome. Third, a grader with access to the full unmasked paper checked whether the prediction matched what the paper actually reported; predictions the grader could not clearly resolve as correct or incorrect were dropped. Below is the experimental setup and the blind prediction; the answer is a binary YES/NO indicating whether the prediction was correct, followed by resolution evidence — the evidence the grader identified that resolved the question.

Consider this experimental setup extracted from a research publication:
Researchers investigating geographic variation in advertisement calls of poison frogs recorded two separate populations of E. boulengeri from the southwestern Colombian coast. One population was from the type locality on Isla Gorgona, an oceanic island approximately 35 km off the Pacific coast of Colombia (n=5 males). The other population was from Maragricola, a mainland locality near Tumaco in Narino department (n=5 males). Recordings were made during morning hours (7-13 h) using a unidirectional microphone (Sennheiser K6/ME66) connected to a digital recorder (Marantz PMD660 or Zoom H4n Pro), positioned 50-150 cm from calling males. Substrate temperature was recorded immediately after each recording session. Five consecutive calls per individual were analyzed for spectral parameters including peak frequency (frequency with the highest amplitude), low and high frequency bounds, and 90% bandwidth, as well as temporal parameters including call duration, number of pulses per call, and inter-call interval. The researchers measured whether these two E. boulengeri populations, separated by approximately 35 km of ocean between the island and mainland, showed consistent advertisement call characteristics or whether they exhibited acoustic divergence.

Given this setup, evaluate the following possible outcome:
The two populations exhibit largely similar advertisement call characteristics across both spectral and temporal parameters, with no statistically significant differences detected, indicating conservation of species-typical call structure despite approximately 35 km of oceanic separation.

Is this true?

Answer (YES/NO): NO